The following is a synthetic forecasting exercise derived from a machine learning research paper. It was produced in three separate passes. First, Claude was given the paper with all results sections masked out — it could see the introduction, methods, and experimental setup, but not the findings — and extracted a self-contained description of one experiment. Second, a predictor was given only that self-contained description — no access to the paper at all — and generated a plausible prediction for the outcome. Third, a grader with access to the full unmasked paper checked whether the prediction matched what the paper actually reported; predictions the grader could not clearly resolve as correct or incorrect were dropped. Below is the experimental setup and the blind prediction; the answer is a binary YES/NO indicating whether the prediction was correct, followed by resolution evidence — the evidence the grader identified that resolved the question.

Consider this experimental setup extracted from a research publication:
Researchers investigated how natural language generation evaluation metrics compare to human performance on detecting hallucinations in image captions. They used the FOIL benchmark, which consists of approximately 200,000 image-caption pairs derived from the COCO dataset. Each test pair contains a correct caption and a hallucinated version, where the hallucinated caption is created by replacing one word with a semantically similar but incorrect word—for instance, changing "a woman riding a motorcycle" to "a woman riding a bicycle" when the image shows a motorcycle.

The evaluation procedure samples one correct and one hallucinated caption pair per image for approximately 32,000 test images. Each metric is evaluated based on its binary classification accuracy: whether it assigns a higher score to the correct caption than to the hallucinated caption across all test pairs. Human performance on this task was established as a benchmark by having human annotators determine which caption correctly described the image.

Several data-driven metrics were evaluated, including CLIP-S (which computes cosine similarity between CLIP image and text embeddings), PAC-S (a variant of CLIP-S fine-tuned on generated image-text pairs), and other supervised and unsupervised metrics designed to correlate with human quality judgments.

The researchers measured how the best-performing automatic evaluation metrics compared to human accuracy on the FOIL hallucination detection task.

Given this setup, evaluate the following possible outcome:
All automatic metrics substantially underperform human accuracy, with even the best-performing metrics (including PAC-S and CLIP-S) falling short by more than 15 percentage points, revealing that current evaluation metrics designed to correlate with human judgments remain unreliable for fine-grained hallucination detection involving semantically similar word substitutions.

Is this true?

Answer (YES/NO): NO